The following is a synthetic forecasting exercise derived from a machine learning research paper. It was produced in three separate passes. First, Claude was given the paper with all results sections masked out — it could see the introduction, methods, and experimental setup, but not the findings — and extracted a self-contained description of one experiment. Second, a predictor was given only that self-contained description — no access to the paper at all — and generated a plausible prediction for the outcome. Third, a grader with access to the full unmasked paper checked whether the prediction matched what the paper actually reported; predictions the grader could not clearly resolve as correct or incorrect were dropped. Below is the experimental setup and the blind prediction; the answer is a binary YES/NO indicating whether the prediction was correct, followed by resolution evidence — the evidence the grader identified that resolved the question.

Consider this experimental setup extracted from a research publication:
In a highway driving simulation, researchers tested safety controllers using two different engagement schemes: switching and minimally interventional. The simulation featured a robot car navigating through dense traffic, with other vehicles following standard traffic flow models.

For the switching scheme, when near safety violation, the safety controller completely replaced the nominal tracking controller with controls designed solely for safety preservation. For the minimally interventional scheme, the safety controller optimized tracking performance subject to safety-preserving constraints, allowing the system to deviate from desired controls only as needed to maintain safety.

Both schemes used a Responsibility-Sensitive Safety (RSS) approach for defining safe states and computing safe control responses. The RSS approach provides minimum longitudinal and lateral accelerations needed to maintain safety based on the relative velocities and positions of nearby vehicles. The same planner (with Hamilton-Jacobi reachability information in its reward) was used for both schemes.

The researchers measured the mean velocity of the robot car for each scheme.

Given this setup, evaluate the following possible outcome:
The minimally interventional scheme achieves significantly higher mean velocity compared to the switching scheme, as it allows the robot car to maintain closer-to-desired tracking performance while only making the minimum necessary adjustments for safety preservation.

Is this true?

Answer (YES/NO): NO